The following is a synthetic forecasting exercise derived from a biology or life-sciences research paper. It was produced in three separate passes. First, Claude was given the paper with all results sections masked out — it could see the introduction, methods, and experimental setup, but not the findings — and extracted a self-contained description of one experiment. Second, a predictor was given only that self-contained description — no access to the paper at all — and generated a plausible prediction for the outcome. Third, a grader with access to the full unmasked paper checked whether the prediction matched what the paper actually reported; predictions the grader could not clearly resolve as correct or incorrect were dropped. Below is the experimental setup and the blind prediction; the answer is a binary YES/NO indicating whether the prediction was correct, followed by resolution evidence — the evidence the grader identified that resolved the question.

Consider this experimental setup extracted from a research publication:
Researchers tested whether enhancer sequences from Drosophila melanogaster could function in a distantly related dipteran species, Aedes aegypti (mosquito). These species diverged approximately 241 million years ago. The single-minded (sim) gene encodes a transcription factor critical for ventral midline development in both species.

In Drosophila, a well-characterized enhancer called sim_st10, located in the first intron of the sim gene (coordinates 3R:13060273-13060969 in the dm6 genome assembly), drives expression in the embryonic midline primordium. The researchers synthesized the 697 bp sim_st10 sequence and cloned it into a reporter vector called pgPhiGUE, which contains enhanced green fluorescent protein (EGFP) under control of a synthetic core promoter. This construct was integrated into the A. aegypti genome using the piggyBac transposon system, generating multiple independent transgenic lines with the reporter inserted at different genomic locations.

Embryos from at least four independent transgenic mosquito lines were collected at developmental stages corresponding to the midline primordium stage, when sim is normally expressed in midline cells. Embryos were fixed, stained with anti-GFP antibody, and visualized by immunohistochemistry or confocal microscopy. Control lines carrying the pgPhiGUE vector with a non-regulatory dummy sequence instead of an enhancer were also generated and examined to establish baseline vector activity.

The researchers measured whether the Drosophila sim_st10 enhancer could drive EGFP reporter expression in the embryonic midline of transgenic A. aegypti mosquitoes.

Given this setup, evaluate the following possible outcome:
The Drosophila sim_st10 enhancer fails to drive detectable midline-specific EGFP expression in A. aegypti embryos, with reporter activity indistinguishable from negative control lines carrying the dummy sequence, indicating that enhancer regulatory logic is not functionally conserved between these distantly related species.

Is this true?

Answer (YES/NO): NO